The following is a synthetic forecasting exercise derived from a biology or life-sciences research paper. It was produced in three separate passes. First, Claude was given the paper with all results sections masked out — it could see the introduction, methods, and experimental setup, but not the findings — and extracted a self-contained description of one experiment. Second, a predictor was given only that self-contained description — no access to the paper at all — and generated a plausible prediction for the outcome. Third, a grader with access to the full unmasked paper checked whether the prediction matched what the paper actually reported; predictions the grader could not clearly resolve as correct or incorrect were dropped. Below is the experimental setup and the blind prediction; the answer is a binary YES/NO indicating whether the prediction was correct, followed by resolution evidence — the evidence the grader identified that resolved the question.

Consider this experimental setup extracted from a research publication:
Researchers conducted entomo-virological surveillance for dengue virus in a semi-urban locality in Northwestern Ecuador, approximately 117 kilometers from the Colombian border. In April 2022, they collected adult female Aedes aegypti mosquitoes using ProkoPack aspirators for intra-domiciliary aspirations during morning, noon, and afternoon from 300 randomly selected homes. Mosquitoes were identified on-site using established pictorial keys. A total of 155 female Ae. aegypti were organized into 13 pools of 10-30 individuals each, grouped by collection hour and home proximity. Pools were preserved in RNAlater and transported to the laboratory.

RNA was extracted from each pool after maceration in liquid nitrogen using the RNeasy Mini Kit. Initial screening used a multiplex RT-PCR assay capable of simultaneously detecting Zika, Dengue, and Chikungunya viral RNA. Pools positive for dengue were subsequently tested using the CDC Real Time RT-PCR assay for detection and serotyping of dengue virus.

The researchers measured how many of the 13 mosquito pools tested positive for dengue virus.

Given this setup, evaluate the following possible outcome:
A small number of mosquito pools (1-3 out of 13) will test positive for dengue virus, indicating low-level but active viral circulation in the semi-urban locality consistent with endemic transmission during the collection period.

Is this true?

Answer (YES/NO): NO